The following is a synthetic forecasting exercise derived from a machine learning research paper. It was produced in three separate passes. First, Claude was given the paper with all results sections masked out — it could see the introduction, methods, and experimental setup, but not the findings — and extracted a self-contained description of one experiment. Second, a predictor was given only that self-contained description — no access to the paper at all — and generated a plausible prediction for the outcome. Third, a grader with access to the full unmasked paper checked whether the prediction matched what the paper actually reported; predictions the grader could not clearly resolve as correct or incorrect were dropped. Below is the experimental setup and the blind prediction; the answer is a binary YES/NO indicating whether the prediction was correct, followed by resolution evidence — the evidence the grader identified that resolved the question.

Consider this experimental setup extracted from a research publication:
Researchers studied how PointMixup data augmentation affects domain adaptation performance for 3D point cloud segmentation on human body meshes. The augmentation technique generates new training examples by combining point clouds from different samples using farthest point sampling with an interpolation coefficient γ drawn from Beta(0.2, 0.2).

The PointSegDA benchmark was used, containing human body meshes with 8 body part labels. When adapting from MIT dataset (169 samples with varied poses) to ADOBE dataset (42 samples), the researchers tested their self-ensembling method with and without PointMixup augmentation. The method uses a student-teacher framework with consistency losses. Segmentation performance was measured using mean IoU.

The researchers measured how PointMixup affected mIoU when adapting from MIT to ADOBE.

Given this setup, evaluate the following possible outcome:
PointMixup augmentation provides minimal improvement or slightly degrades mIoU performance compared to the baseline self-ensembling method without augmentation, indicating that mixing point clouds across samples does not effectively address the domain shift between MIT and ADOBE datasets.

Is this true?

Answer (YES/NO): NO